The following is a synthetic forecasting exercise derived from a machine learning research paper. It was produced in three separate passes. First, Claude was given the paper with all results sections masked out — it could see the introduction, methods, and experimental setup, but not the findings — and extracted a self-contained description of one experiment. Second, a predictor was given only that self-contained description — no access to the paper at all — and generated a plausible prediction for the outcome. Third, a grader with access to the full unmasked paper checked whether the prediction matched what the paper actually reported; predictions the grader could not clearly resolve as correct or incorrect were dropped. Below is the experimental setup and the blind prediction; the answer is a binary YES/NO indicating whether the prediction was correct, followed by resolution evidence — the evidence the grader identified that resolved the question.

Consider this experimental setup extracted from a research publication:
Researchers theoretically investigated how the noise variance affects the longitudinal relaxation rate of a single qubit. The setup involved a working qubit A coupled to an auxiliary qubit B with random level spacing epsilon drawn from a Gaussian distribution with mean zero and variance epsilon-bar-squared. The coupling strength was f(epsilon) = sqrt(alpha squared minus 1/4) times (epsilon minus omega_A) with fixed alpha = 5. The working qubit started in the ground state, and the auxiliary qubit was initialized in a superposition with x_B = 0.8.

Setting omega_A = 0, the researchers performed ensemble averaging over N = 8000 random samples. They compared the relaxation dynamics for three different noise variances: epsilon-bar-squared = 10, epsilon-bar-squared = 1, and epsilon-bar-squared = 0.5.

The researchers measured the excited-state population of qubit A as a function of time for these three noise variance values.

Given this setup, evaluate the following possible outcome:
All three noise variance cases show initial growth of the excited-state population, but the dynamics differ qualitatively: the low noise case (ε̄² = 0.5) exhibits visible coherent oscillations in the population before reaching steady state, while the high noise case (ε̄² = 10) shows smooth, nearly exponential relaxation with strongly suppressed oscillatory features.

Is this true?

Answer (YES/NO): NO